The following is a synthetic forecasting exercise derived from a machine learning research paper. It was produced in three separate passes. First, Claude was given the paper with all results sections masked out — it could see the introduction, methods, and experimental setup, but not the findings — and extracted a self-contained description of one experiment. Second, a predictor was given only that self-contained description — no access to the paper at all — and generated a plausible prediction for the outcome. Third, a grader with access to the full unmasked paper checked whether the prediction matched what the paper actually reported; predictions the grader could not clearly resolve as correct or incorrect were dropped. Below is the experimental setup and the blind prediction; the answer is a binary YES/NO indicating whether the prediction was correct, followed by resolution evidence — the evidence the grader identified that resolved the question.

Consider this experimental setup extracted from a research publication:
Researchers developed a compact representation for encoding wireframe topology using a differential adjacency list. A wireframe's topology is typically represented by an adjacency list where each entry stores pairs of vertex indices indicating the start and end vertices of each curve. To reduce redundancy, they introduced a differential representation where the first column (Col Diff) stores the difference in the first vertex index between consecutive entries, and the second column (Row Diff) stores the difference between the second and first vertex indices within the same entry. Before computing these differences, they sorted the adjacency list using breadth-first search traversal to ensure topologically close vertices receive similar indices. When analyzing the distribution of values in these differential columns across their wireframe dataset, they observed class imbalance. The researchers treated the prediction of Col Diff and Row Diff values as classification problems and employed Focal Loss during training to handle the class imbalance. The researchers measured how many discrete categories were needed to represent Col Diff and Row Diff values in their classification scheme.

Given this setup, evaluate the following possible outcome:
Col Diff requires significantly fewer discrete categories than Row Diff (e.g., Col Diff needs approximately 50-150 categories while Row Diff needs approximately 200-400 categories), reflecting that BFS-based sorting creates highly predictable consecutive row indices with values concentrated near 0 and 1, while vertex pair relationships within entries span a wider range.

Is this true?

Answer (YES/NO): NO